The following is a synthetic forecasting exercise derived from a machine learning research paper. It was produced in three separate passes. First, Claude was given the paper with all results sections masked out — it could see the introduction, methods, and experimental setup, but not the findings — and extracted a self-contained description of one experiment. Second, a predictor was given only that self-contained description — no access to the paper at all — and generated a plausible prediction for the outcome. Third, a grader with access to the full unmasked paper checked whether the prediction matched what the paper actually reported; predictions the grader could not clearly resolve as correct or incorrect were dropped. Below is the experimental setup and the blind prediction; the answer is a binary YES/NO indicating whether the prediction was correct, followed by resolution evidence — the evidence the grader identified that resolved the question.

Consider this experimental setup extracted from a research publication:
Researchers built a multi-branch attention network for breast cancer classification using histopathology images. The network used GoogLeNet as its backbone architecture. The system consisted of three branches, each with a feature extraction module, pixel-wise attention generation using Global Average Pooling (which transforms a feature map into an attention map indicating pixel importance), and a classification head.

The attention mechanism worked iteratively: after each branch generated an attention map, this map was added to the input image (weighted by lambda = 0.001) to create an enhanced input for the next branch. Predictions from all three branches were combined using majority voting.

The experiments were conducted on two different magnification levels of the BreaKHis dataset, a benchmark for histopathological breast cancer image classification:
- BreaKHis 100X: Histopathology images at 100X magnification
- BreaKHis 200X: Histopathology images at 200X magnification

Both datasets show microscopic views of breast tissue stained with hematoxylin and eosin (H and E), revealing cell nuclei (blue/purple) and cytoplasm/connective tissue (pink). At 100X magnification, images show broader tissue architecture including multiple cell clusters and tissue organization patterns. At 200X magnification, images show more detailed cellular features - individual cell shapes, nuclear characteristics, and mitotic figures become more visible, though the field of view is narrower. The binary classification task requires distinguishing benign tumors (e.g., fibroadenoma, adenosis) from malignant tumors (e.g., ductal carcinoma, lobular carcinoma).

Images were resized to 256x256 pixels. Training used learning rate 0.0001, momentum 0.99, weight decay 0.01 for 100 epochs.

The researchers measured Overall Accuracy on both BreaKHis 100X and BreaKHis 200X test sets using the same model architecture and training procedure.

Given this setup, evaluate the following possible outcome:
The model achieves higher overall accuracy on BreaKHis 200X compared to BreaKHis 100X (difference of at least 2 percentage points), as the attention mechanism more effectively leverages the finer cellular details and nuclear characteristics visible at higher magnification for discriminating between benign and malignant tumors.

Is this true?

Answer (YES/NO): YES